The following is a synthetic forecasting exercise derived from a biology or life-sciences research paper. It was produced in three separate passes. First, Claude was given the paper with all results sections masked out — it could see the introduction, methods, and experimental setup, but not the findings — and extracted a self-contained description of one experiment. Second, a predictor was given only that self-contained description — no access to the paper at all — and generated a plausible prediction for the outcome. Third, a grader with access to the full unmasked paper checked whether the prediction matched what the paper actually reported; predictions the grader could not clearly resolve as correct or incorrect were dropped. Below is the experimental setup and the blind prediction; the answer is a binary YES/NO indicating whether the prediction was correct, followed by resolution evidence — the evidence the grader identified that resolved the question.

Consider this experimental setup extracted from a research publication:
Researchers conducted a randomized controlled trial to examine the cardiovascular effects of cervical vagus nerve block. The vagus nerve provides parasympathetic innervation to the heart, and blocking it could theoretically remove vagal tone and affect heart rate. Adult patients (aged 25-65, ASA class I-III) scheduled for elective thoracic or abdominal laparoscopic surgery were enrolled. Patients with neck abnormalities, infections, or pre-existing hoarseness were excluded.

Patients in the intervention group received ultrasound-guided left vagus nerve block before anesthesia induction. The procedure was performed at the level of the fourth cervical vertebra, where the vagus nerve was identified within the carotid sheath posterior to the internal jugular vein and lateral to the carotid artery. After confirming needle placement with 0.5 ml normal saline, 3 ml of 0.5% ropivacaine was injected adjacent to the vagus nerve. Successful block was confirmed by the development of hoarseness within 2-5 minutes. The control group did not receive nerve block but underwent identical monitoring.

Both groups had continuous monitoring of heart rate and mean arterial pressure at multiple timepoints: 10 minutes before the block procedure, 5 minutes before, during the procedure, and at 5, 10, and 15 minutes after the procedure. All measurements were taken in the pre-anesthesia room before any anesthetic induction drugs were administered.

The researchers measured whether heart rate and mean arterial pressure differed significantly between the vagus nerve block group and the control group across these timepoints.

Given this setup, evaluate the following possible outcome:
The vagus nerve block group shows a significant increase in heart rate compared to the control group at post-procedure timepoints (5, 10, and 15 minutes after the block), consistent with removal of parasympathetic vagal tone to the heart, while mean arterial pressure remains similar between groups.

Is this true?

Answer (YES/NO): NO